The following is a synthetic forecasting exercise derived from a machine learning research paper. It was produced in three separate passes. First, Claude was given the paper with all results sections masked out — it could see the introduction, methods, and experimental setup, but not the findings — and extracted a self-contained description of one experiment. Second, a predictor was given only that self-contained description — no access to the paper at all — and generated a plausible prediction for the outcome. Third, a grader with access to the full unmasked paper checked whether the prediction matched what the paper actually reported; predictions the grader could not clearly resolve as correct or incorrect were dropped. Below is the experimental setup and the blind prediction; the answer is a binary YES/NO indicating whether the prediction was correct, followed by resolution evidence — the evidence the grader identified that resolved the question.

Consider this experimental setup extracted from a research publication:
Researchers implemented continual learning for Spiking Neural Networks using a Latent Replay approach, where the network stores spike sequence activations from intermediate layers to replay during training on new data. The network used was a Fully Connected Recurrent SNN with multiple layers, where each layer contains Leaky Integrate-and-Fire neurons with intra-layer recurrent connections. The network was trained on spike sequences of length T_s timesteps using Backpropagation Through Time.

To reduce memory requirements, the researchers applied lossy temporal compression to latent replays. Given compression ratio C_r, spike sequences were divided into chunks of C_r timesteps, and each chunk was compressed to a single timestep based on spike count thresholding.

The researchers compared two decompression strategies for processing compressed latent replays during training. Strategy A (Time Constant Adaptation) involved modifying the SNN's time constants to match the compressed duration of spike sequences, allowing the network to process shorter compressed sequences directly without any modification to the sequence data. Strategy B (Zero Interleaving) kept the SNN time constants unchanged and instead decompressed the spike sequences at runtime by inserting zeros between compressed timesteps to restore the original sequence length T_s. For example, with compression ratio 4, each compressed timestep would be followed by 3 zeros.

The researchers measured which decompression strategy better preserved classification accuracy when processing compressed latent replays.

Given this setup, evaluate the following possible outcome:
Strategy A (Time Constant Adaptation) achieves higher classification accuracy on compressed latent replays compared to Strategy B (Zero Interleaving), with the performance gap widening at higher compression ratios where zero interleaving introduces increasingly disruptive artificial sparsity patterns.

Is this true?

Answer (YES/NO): NO